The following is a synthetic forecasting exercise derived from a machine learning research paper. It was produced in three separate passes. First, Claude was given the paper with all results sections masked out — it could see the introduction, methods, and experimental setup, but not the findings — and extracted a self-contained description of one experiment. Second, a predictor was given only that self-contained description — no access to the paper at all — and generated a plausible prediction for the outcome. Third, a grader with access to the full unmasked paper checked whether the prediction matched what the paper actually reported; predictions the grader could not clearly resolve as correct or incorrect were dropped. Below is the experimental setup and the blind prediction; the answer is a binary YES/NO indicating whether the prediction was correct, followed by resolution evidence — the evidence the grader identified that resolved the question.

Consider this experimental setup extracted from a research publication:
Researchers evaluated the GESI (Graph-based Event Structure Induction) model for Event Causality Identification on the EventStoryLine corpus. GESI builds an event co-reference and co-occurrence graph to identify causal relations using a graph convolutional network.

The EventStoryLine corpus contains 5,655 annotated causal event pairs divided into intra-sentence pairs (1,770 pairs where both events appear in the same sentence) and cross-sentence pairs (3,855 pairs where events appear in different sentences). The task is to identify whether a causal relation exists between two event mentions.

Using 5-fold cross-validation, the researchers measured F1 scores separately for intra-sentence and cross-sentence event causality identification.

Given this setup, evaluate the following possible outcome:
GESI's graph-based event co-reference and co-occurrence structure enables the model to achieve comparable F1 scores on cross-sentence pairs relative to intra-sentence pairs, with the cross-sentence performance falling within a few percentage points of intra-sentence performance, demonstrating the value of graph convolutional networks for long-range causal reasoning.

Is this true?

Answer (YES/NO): YES